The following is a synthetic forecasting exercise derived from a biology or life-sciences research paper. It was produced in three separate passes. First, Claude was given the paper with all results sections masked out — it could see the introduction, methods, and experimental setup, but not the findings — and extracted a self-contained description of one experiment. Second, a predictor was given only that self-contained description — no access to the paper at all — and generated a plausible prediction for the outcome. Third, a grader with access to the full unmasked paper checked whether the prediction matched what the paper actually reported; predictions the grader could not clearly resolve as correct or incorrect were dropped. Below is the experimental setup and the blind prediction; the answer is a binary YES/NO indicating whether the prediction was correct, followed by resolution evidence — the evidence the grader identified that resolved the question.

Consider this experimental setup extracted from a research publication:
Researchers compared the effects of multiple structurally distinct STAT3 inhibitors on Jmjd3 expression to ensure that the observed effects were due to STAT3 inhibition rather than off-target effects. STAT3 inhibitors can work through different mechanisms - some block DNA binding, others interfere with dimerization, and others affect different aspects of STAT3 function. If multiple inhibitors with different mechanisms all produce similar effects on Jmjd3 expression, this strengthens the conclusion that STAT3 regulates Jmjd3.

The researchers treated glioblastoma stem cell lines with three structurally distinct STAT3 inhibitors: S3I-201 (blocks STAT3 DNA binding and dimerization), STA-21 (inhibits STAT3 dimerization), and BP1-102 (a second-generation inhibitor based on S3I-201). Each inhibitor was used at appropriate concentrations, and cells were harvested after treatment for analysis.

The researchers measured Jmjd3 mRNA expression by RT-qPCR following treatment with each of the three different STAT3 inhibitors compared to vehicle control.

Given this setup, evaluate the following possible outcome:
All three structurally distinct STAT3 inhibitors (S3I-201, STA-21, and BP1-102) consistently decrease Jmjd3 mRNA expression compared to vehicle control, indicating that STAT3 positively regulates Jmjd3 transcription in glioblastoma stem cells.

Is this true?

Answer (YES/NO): NO